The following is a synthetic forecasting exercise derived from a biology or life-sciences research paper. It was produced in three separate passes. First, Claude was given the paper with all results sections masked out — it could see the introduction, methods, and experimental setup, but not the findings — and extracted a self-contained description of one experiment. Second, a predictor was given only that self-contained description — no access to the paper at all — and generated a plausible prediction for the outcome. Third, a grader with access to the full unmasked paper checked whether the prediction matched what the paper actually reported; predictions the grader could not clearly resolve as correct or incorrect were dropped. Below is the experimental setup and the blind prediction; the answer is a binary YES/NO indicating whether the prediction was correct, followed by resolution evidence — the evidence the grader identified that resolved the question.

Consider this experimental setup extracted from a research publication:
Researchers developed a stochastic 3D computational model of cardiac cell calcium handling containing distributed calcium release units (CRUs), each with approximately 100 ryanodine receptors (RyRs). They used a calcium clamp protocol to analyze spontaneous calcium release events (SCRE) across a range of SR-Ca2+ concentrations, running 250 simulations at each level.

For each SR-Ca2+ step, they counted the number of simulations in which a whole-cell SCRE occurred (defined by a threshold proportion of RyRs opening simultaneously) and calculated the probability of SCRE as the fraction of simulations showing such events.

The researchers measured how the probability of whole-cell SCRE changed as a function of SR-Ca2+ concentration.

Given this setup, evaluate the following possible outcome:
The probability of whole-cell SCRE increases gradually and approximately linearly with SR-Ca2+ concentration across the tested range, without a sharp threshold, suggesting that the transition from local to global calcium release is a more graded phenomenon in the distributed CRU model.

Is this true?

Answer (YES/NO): NO